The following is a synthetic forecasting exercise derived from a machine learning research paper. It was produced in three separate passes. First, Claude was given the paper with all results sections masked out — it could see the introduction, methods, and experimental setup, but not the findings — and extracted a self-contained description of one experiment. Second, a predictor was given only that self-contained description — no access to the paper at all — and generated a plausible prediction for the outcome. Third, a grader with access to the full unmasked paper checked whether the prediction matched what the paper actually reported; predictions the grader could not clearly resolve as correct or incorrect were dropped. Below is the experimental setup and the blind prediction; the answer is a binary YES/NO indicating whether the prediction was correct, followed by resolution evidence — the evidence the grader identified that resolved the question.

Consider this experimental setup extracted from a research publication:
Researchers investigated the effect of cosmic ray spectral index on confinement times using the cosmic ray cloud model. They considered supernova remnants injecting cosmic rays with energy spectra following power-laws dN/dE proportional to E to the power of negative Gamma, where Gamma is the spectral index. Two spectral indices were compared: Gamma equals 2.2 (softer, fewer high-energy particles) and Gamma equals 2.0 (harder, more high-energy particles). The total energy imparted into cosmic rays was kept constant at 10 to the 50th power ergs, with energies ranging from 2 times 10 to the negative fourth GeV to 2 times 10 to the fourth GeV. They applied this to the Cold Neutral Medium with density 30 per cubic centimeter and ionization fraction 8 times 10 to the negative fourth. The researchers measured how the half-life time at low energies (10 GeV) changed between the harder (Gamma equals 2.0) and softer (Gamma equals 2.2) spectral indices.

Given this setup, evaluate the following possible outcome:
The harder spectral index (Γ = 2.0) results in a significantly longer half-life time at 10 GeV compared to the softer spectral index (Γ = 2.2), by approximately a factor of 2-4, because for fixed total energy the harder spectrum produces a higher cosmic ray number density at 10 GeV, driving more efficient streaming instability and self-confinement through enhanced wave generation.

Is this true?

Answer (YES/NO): NO